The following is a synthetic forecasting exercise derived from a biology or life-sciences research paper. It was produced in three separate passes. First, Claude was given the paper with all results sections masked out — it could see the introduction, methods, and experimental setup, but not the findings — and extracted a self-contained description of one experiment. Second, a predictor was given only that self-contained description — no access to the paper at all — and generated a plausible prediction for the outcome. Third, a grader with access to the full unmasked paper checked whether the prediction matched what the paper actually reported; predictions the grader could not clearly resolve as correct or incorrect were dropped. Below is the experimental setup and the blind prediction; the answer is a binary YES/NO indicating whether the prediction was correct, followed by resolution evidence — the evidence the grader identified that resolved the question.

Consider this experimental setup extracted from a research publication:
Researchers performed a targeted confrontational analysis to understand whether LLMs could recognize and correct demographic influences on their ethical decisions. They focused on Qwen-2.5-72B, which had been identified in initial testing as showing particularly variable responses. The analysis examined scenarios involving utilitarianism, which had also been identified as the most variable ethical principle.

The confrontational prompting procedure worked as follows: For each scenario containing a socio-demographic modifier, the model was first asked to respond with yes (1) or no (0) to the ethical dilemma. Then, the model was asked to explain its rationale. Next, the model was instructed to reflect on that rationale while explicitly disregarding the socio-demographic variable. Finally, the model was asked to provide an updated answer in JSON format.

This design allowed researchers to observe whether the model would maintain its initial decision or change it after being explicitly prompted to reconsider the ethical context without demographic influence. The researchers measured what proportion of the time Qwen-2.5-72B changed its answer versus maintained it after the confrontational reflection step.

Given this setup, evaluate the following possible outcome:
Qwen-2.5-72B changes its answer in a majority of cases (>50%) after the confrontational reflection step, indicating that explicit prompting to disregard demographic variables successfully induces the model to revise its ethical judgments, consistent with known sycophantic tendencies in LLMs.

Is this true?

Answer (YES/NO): NO